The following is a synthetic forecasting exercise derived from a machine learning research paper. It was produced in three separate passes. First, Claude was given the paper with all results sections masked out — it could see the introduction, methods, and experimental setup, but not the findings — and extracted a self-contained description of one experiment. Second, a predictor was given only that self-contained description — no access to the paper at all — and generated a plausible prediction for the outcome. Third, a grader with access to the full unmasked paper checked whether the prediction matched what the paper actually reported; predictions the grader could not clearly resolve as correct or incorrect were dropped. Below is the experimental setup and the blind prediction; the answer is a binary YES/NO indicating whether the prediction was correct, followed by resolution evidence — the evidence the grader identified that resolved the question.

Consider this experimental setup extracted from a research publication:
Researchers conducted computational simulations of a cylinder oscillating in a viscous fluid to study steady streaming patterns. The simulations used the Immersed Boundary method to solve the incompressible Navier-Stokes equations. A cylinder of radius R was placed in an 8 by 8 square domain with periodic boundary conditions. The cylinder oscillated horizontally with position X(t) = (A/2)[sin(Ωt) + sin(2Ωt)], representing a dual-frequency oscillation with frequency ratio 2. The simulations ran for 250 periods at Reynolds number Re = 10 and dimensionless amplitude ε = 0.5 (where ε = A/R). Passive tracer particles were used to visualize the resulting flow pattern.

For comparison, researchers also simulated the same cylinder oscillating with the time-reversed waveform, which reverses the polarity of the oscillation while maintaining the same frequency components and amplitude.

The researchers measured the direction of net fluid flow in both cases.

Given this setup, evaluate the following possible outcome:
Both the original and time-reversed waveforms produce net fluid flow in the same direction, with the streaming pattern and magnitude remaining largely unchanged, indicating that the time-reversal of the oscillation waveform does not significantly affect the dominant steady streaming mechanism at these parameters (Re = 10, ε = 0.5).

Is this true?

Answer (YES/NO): NO